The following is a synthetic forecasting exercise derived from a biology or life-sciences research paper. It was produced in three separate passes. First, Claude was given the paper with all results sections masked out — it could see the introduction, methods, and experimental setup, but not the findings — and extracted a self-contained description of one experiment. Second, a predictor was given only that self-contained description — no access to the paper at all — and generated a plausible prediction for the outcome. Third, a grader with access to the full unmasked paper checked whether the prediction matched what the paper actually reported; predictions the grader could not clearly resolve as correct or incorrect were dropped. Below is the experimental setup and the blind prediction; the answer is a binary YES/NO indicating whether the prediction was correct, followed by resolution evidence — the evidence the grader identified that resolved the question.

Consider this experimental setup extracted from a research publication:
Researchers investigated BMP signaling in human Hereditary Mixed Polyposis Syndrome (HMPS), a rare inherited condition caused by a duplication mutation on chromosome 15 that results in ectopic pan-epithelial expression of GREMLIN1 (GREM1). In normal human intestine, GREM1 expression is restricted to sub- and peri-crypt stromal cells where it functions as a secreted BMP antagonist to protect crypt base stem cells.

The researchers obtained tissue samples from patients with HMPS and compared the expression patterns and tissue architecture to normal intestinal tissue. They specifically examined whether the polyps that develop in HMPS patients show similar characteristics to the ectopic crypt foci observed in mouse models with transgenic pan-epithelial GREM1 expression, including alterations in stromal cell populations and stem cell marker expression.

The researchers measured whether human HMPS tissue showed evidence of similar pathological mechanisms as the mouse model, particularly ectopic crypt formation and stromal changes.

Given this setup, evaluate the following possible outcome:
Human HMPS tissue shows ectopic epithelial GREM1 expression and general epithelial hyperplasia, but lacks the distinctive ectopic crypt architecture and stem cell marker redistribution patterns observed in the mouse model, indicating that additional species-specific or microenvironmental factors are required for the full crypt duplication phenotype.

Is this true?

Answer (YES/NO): NO